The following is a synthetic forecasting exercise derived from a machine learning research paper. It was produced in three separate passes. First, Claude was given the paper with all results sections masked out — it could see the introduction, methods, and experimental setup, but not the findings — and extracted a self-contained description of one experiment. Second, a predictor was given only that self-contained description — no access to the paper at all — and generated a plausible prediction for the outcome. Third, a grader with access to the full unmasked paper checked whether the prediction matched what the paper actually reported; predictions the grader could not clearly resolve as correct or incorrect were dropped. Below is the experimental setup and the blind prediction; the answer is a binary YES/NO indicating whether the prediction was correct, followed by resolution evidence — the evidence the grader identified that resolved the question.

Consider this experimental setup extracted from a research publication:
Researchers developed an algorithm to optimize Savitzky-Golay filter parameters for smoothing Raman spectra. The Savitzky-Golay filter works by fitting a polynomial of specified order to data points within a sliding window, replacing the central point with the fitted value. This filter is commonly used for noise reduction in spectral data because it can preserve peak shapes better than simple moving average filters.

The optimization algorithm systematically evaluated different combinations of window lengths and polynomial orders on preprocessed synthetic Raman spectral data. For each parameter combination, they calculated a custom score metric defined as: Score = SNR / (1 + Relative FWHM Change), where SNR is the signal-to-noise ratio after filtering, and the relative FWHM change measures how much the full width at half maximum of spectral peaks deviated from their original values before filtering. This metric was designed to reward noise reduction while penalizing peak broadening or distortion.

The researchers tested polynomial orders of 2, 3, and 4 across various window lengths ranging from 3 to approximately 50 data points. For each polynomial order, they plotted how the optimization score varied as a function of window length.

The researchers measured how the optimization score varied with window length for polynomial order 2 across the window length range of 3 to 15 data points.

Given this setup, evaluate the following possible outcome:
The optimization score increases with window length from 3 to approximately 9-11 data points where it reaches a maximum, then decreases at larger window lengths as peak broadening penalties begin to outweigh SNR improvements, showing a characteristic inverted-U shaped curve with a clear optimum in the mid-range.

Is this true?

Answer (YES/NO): NO